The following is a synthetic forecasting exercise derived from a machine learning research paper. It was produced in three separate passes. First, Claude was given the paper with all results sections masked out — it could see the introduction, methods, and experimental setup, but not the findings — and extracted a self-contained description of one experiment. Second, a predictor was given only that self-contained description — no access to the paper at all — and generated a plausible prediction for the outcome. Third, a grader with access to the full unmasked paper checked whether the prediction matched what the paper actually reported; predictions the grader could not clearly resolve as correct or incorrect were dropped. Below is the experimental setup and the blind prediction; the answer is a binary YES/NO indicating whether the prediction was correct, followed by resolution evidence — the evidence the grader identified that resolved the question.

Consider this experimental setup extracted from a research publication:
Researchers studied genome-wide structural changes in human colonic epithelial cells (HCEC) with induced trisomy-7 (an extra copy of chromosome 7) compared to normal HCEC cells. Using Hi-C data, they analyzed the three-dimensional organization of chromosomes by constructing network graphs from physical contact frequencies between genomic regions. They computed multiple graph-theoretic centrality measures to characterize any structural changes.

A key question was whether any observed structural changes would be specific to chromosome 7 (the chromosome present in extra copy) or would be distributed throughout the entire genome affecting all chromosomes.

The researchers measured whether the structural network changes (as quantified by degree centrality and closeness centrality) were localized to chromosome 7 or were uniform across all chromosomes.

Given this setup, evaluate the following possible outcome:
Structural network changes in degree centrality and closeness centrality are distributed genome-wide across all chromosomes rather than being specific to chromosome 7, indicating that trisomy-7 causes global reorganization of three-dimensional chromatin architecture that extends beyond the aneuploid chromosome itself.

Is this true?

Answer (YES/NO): YES